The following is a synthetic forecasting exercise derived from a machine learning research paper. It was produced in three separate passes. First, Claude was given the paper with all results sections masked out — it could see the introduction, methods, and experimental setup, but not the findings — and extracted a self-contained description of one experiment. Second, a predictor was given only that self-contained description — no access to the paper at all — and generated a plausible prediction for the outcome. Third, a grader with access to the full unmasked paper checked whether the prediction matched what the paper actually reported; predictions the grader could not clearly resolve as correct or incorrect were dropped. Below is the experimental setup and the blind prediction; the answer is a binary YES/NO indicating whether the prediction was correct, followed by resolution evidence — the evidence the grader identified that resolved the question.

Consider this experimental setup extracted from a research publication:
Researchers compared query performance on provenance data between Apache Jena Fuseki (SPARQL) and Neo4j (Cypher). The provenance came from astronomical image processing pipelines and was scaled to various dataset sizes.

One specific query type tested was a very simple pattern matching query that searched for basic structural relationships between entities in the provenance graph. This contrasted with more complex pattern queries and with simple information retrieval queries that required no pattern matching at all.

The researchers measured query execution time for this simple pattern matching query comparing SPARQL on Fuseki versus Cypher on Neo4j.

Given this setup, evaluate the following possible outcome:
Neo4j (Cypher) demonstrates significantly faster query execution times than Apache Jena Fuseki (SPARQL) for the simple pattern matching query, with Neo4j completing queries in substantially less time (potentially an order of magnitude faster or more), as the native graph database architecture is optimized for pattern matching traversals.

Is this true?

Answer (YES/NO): NO